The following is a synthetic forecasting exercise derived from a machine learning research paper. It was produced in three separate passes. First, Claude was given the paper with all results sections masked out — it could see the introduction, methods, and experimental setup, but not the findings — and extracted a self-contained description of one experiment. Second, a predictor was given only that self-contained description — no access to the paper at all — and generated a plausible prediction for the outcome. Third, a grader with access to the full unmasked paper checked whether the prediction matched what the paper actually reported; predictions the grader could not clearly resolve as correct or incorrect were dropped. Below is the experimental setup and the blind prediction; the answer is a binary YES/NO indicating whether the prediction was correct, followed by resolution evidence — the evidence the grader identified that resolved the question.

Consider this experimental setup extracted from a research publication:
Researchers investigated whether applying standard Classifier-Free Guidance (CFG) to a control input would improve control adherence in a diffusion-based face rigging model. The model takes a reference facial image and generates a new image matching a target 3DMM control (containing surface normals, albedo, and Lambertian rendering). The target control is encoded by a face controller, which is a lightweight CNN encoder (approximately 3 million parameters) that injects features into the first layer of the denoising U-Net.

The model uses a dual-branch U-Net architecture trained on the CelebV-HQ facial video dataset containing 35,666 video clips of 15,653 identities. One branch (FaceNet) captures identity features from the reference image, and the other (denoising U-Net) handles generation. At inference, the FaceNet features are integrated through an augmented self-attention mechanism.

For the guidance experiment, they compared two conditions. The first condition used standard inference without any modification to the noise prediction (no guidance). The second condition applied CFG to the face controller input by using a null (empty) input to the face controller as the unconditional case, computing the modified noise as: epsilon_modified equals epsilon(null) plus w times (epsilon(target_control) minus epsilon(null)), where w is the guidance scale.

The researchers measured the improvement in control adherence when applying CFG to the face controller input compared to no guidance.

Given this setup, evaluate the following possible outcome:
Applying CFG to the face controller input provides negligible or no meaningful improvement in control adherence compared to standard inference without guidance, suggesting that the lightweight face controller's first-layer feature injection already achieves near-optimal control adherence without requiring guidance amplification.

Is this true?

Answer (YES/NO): NO